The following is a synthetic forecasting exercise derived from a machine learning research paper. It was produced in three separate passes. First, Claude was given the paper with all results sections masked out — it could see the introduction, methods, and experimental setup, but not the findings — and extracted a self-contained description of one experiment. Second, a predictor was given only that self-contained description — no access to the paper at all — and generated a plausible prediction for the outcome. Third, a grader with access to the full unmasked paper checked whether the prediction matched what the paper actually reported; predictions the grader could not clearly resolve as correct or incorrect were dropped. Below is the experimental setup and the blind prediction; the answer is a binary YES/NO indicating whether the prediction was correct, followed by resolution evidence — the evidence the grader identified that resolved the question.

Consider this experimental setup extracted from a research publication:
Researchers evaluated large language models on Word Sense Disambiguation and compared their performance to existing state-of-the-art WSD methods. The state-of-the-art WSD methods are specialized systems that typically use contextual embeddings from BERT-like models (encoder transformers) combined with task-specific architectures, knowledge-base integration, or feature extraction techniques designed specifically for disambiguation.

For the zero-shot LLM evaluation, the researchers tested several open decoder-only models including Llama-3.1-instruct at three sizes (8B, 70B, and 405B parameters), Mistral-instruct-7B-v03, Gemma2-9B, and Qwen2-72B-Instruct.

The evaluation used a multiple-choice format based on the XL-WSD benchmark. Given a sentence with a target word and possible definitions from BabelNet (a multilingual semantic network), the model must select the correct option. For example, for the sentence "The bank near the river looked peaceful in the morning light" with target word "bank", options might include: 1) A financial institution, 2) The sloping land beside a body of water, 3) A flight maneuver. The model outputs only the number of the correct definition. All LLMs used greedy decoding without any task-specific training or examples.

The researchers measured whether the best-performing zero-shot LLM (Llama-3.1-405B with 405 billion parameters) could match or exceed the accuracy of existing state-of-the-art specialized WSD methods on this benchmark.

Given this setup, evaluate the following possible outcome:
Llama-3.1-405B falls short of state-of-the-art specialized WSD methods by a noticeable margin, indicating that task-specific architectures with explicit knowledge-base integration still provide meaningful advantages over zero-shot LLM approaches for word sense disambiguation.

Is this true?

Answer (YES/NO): YES